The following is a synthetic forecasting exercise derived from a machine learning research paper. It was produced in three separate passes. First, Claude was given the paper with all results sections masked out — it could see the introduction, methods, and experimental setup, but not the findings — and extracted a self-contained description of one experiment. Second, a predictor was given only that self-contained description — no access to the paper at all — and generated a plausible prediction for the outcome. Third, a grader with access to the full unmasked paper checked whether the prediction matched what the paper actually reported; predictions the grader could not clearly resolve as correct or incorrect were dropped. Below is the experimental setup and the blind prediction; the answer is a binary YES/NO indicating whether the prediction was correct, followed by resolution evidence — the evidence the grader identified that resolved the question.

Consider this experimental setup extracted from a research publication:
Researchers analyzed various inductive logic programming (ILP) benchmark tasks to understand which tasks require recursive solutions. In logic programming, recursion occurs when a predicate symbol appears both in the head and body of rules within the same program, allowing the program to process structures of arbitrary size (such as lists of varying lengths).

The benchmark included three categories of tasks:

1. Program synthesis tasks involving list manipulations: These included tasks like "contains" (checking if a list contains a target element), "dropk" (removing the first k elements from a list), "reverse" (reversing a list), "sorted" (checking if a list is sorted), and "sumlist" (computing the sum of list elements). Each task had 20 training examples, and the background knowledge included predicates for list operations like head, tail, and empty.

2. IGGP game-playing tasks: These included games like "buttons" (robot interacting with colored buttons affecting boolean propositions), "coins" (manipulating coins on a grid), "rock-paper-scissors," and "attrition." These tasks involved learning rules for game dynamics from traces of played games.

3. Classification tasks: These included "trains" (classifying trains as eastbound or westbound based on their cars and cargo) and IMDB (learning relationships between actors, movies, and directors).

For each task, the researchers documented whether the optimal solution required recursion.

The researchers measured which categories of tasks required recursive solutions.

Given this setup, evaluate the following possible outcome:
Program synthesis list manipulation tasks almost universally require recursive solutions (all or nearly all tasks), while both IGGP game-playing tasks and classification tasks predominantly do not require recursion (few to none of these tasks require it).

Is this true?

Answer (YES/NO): YES